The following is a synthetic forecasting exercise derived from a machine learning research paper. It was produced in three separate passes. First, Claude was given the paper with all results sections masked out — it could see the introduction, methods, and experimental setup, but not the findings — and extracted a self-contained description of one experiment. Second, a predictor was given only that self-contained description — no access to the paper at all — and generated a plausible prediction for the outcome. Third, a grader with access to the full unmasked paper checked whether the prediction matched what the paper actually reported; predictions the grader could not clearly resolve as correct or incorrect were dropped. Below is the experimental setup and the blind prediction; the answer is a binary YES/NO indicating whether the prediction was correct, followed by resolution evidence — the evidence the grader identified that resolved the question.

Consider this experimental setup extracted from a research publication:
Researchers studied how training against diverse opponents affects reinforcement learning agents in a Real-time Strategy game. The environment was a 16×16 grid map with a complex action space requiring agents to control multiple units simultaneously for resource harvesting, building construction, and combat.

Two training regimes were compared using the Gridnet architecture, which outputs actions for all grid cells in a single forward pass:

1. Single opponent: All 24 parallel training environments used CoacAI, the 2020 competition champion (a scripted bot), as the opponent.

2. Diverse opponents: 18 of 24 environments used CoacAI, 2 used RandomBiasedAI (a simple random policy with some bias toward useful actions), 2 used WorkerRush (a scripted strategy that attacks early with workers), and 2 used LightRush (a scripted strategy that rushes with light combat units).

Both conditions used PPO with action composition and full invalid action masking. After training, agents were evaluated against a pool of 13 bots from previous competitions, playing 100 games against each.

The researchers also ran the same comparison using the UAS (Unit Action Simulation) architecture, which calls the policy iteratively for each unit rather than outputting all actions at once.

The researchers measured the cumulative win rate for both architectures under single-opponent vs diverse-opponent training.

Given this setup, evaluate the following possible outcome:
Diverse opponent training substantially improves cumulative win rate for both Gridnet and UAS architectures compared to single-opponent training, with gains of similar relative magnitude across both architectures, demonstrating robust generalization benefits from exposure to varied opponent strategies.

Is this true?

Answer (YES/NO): NO